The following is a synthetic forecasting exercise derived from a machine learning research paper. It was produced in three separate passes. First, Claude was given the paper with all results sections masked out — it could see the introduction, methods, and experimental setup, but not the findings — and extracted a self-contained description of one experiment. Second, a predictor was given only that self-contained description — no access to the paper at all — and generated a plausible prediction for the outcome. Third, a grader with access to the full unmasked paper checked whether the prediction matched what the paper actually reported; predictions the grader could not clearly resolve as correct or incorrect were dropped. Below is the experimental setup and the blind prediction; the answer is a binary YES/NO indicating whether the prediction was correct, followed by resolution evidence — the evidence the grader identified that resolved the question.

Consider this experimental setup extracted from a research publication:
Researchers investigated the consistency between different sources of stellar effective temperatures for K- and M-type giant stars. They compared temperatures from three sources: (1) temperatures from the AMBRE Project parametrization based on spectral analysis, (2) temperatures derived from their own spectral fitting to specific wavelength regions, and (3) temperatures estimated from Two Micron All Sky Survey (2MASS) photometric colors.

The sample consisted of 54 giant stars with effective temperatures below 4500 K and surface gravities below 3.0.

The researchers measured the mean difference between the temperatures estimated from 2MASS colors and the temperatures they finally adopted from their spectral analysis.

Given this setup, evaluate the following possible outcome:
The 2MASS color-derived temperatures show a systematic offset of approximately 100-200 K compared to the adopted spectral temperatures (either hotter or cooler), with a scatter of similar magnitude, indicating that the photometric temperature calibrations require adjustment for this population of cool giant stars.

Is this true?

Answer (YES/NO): NO